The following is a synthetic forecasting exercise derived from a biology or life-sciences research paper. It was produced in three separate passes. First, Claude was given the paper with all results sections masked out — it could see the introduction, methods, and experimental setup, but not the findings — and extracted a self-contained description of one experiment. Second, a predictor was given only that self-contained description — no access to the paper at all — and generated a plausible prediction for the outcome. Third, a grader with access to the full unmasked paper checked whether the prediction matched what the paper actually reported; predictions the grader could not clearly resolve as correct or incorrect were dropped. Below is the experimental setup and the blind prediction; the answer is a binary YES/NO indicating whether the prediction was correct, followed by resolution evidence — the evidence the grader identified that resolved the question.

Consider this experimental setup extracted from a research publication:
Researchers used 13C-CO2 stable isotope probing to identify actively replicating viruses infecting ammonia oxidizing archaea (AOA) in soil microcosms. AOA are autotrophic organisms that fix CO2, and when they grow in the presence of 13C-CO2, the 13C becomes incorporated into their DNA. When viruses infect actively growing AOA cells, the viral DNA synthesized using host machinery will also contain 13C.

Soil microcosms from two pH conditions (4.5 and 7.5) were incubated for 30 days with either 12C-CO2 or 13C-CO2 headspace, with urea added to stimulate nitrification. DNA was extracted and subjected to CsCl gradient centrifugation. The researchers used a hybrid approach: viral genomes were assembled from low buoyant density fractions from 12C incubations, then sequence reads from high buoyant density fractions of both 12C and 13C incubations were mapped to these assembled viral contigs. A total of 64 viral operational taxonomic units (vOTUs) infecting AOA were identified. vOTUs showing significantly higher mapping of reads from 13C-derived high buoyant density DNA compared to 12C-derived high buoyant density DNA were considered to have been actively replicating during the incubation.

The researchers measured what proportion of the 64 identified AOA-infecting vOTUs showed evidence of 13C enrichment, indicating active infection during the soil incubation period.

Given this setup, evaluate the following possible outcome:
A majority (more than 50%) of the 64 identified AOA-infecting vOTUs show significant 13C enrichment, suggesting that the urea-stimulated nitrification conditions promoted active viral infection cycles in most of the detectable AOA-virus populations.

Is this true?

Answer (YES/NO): NO